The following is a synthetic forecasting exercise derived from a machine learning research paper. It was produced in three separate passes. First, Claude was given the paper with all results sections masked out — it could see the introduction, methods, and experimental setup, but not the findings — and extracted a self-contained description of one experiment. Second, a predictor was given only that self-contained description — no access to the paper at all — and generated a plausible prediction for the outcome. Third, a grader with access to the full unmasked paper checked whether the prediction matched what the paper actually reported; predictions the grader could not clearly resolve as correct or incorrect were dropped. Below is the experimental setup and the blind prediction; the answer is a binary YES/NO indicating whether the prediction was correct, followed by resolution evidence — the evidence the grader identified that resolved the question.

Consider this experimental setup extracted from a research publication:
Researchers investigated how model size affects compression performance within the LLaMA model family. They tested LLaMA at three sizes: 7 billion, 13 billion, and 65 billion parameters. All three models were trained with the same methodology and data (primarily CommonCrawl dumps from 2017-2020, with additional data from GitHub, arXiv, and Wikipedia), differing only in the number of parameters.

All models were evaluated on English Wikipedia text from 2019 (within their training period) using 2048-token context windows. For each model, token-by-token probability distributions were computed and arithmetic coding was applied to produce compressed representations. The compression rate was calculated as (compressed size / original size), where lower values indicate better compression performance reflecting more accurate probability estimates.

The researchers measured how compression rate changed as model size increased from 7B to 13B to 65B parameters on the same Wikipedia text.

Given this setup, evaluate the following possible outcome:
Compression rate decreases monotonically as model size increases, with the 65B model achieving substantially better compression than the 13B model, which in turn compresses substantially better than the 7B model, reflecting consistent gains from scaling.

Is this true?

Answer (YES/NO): YES